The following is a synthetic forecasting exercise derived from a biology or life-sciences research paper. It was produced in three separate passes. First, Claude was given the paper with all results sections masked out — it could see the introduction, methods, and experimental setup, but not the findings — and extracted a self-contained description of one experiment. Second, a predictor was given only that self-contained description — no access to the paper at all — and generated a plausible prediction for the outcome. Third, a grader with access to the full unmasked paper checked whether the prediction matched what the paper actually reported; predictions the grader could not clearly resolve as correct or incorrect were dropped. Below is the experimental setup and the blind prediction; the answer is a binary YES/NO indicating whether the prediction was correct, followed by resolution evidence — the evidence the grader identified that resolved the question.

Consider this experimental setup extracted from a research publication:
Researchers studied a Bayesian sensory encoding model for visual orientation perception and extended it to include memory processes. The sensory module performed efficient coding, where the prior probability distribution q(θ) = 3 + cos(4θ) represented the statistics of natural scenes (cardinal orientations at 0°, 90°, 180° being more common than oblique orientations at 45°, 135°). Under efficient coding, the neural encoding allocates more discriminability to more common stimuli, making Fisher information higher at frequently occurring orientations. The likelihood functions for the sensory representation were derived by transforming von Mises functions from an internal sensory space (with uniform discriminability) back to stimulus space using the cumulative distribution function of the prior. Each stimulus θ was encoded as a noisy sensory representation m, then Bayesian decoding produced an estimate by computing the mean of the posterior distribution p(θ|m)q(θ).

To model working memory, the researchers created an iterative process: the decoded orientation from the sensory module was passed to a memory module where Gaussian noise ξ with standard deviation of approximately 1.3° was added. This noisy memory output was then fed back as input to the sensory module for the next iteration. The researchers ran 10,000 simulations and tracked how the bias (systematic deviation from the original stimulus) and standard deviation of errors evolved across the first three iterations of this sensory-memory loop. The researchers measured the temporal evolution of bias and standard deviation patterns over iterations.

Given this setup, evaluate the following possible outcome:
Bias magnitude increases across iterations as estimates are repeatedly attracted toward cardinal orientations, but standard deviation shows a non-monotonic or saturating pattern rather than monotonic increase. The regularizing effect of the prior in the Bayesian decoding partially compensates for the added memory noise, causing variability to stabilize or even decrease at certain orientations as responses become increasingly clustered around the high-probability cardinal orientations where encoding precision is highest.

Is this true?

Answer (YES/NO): NO